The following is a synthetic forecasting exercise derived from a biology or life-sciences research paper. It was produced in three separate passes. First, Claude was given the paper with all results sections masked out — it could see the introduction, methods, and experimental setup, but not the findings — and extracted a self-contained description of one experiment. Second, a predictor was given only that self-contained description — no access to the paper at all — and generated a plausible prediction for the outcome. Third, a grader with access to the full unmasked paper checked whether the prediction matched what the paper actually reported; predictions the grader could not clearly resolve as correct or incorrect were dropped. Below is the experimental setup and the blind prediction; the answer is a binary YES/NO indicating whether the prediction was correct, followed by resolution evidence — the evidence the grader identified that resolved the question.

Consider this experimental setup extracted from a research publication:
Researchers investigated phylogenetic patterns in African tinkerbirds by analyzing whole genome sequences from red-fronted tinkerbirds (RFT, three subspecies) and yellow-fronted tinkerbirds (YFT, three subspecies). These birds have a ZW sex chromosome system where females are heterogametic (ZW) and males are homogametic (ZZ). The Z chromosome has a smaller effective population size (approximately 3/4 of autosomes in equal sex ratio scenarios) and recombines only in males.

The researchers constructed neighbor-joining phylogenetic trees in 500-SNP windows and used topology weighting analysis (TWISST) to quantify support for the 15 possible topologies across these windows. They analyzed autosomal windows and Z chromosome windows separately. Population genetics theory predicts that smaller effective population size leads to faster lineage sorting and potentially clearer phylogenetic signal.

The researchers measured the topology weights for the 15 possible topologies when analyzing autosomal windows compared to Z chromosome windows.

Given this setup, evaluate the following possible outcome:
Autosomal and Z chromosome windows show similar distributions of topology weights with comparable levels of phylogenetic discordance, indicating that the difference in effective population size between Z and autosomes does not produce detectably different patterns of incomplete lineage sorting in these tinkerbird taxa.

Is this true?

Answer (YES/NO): NO